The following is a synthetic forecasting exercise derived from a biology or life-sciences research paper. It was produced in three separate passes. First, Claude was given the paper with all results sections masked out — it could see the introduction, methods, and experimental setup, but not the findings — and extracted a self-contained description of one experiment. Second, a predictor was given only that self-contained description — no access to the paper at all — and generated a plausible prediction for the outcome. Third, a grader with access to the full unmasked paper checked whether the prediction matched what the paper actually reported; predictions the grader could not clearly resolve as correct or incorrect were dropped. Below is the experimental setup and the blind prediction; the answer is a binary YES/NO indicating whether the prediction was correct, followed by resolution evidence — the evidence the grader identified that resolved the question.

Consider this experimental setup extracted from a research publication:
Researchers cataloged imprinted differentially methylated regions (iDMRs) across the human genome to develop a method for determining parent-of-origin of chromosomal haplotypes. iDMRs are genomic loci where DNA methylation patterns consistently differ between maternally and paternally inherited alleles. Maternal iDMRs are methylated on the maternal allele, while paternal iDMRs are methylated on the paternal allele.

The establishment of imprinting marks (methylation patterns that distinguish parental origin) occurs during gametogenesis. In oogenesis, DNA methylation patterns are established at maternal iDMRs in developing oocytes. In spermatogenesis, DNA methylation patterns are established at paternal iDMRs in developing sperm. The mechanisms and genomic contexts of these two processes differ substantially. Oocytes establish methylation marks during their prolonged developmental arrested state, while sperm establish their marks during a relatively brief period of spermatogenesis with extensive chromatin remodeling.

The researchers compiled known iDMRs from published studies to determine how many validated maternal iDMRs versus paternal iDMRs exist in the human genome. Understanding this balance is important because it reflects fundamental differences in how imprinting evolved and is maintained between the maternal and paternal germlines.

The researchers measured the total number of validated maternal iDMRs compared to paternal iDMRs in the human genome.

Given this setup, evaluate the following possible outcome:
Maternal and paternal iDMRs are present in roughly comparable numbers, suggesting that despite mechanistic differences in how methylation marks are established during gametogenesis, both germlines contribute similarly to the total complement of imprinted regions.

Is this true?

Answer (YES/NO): NO